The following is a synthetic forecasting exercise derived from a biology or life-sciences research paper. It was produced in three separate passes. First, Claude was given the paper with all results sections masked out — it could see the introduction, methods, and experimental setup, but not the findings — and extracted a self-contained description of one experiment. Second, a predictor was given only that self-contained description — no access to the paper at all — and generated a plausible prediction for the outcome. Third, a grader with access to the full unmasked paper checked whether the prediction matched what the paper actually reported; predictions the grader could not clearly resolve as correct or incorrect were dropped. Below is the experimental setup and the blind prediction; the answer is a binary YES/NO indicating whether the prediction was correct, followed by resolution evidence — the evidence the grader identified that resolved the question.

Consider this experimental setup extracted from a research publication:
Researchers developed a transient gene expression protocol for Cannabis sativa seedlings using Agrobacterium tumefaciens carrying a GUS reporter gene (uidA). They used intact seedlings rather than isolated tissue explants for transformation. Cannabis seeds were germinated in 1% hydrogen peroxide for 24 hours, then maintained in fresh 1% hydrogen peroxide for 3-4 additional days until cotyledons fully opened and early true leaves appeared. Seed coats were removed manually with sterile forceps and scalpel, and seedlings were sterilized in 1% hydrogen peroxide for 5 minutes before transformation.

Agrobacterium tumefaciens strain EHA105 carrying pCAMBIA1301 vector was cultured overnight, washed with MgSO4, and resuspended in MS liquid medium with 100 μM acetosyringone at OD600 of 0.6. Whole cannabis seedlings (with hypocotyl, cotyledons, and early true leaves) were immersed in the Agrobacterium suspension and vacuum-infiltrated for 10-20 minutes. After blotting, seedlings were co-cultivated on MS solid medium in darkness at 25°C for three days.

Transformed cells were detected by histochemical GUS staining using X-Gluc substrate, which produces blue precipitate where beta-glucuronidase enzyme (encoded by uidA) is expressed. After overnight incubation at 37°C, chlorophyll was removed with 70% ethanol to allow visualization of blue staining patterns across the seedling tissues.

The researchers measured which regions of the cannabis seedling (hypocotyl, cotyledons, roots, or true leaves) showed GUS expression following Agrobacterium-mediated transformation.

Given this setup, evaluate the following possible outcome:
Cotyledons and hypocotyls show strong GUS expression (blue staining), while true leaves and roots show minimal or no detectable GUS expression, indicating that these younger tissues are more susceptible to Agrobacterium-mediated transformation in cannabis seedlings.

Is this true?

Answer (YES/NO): NO